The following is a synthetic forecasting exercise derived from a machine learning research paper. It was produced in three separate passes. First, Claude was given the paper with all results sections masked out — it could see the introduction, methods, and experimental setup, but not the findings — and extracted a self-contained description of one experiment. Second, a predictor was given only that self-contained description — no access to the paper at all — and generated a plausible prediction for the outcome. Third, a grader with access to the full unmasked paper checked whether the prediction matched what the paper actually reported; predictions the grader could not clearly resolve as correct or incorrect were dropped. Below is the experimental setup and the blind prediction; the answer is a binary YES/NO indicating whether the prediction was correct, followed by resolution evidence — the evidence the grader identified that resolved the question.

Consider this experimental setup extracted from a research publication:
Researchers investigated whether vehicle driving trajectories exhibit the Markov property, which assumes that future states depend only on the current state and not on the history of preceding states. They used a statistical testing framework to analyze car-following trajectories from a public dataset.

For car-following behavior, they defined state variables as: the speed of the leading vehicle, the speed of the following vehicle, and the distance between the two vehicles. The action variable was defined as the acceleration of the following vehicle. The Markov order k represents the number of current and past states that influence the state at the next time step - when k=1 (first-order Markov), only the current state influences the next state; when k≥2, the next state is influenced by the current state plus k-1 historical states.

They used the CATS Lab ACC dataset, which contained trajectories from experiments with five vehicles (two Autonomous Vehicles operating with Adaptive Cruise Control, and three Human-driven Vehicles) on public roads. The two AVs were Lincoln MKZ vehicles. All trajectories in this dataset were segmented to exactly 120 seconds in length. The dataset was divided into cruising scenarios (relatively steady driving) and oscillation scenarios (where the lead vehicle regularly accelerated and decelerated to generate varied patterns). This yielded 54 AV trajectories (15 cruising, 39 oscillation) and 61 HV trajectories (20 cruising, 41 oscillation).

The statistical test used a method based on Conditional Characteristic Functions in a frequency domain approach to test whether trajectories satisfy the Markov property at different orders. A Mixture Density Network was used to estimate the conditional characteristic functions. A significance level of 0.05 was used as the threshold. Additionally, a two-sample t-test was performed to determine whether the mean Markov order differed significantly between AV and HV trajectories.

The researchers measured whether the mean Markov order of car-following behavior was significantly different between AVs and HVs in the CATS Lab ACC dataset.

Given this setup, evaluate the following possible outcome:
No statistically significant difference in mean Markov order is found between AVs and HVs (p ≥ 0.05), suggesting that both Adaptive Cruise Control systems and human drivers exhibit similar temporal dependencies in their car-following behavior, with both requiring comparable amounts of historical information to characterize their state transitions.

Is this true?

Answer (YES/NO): NO